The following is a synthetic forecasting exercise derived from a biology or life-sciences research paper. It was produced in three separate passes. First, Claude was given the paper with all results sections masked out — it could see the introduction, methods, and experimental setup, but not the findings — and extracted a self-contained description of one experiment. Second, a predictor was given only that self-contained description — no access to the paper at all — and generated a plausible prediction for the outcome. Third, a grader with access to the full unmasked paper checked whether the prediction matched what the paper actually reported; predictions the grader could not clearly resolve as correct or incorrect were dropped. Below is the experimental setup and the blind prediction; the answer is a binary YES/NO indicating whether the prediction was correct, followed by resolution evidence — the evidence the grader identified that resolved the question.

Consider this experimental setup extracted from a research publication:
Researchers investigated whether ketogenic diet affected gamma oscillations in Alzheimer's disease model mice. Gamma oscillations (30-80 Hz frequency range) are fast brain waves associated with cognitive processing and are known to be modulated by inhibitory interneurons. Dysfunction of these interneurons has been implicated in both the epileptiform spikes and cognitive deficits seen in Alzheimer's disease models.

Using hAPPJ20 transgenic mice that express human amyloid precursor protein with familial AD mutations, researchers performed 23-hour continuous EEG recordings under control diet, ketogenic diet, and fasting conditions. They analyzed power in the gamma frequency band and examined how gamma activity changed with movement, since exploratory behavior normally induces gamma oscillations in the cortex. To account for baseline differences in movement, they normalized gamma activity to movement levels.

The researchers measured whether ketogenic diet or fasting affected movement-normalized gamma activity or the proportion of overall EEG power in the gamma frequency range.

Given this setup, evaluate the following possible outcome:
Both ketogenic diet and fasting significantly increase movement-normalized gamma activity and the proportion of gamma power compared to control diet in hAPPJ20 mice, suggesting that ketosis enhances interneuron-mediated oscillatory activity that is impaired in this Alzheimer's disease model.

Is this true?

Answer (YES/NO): NO